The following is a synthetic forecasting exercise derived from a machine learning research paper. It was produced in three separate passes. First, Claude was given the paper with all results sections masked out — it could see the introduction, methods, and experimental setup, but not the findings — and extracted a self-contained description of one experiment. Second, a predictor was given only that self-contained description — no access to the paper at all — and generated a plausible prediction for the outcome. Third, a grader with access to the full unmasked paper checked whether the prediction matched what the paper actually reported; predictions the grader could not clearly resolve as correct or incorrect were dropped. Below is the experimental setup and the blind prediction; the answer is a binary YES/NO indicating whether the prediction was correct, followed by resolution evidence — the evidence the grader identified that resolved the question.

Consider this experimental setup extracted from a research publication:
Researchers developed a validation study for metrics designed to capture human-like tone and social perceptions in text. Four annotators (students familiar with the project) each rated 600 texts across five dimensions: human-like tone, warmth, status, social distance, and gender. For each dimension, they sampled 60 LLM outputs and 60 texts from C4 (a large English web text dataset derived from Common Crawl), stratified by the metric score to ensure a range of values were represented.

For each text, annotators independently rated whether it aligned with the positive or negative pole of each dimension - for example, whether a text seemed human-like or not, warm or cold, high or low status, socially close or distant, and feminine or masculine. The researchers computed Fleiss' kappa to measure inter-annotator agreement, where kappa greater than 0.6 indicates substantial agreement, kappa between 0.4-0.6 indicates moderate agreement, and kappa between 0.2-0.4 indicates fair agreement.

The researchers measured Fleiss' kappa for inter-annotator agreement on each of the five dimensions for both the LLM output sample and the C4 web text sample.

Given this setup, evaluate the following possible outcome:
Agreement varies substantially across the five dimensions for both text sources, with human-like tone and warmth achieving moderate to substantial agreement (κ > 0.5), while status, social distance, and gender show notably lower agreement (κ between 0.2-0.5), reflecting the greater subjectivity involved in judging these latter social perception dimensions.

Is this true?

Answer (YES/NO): NO